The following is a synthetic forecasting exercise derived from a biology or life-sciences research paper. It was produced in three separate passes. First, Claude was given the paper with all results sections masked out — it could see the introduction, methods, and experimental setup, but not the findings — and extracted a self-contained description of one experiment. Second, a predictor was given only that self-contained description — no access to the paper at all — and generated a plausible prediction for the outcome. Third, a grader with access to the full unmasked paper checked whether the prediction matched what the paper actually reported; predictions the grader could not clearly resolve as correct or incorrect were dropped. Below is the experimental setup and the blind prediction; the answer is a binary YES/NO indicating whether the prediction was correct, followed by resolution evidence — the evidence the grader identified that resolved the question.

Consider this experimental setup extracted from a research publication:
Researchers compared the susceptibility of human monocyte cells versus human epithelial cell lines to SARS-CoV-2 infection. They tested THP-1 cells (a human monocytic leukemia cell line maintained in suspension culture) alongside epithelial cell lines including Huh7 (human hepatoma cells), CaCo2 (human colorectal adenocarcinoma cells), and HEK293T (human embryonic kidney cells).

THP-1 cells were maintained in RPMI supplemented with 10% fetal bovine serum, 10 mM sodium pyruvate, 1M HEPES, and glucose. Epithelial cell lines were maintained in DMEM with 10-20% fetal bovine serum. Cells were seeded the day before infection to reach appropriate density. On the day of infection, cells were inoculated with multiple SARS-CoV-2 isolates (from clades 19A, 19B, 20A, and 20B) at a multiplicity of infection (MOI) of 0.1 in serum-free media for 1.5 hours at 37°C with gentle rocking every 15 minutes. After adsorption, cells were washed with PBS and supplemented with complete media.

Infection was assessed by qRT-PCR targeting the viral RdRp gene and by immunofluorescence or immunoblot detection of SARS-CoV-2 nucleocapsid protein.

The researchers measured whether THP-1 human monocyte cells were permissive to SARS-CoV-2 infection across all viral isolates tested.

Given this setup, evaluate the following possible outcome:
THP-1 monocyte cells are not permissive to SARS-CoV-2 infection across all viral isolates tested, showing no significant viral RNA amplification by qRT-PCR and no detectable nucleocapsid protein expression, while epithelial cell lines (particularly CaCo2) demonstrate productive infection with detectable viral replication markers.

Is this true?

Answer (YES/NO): NO